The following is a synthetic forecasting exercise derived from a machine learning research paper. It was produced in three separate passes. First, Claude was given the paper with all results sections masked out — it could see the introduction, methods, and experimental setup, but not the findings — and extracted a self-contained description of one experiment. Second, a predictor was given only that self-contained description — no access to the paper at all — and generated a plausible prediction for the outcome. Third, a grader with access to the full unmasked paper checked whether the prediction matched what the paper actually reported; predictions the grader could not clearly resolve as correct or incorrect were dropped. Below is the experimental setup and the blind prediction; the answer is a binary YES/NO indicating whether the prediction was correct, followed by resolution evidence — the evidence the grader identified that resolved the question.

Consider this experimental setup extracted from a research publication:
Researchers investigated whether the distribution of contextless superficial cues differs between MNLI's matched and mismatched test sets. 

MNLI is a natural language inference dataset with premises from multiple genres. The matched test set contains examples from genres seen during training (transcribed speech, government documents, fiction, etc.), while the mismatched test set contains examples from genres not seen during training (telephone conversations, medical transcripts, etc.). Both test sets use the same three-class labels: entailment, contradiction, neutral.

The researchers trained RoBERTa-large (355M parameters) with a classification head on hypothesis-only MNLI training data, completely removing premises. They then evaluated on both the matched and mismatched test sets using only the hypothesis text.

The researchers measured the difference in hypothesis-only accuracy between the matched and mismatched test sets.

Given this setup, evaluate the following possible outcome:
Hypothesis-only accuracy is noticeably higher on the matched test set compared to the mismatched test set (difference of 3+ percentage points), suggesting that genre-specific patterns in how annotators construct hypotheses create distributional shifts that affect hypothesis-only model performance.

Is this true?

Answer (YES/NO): NO